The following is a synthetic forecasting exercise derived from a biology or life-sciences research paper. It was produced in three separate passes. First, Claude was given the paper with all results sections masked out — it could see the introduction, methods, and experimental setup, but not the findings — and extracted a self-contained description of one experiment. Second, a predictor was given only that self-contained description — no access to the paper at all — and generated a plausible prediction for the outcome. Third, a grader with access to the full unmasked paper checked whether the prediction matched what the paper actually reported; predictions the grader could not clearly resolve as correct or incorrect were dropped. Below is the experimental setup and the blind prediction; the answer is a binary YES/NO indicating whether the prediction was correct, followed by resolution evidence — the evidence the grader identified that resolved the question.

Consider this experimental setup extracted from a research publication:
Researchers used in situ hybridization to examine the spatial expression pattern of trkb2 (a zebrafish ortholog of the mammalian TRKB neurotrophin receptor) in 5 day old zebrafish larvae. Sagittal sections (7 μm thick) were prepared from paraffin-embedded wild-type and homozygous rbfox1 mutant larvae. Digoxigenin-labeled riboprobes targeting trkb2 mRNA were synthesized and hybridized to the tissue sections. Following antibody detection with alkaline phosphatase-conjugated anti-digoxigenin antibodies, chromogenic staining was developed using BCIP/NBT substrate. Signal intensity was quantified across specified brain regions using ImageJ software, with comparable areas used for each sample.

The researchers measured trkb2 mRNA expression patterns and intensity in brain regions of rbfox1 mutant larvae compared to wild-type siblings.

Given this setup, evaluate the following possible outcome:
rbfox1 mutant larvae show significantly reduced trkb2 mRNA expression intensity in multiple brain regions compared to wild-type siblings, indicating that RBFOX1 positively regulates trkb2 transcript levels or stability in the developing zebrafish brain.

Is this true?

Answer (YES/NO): YES